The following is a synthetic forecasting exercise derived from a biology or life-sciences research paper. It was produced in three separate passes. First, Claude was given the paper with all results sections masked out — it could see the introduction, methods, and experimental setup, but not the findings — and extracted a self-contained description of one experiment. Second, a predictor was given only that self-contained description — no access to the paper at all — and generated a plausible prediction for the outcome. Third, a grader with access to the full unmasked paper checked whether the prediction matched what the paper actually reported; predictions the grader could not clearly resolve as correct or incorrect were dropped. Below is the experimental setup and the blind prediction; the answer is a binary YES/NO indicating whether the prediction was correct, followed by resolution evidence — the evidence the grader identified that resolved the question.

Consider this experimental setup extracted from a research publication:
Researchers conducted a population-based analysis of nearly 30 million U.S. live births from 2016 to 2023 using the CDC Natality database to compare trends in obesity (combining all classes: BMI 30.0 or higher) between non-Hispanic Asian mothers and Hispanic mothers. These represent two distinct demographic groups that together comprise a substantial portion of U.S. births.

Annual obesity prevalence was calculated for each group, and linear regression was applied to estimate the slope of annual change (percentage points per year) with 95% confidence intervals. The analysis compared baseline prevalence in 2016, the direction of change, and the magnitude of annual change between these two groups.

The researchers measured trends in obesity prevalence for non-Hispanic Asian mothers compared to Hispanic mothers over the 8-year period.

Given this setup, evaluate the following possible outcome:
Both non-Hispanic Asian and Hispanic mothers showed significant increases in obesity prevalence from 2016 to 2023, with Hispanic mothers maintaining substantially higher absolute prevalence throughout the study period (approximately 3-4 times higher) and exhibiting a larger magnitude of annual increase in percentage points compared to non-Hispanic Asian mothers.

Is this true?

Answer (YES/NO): NO